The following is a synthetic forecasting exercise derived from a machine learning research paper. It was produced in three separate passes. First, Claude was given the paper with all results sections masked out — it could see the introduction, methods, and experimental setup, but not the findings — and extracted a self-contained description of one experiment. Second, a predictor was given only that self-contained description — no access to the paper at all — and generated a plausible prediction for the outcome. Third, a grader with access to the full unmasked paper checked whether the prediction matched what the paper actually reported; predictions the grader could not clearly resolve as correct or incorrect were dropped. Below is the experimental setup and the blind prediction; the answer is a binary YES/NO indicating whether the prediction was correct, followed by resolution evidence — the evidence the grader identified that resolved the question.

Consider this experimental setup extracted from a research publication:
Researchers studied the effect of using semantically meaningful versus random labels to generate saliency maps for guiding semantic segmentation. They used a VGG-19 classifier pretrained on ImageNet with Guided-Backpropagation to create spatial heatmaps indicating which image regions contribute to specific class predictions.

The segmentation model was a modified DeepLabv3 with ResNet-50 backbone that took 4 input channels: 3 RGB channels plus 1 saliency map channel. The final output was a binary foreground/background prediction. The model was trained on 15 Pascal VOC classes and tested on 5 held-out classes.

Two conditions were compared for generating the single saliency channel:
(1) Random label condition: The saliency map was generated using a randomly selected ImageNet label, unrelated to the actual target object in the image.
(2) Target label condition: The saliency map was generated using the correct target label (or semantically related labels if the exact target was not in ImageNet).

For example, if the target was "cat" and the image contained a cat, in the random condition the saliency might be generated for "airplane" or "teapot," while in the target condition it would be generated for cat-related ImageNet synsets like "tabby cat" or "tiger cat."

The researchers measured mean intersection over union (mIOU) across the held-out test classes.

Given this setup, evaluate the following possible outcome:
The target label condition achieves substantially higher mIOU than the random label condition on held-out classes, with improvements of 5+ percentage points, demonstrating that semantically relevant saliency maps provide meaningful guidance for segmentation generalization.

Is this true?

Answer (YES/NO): YES